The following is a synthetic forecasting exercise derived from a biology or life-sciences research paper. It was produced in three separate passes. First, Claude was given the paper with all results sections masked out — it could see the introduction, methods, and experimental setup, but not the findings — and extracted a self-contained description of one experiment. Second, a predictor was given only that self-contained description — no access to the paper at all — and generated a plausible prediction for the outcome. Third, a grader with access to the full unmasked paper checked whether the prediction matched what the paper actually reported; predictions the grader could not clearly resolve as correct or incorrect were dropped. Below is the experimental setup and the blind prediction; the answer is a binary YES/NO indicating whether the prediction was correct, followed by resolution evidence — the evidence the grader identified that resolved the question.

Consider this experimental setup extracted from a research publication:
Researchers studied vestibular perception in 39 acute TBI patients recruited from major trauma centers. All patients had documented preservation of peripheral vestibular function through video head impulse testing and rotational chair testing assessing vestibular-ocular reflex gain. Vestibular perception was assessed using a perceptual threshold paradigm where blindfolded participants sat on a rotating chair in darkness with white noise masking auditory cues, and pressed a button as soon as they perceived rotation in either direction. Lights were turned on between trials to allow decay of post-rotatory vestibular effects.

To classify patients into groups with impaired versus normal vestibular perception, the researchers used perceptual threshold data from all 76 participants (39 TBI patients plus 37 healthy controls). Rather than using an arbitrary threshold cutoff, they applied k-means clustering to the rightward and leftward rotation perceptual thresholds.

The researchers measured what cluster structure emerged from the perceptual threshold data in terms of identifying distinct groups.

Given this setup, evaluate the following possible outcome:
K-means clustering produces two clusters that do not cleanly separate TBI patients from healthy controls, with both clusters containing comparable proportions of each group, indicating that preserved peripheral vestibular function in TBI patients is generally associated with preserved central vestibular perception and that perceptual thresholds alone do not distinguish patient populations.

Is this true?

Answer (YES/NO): NO